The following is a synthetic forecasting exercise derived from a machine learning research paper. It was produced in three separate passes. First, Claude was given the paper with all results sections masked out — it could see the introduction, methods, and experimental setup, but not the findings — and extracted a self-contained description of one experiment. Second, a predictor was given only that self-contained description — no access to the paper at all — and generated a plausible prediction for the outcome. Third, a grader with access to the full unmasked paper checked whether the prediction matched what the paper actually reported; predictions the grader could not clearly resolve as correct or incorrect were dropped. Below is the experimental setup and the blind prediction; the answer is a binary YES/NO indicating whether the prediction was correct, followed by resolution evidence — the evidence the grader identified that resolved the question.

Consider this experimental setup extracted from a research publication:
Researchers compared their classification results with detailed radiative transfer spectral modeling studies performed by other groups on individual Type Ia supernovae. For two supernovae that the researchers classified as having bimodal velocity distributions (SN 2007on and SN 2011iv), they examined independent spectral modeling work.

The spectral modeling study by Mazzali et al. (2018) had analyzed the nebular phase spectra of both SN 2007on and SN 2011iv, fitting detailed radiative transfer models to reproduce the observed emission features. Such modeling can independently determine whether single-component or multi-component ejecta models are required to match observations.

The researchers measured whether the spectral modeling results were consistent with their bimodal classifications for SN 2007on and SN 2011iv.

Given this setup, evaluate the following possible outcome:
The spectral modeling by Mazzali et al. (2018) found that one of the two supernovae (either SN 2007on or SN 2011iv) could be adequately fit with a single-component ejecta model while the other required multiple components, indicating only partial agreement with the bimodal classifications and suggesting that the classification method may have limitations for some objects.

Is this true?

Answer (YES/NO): NO